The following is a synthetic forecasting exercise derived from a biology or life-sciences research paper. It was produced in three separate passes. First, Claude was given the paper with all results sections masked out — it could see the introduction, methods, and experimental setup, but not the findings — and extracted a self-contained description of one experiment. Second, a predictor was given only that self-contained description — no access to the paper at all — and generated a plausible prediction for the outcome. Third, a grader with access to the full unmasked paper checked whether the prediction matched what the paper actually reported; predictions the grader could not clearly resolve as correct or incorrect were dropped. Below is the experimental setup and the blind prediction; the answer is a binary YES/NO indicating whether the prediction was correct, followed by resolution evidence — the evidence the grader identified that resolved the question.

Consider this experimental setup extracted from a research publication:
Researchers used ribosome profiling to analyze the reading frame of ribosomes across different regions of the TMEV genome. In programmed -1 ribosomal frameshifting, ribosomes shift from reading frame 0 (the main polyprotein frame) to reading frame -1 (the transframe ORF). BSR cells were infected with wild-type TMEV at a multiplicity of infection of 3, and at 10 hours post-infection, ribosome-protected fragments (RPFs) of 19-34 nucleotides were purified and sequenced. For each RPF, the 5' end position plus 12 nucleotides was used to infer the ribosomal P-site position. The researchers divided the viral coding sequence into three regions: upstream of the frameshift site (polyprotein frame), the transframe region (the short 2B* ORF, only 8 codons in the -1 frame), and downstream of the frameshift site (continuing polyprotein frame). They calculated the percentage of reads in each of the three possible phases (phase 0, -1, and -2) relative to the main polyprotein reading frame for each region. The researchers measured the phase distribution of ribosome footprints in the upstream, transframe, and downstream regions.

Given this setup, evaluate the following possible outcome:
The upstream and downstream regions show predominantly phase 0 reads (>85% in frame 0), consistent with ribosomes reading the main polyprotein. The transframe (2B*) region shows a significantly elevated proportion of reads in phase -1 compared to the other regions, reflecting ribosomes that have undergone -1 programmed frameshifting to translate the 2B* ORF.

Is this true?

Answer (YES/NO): YES